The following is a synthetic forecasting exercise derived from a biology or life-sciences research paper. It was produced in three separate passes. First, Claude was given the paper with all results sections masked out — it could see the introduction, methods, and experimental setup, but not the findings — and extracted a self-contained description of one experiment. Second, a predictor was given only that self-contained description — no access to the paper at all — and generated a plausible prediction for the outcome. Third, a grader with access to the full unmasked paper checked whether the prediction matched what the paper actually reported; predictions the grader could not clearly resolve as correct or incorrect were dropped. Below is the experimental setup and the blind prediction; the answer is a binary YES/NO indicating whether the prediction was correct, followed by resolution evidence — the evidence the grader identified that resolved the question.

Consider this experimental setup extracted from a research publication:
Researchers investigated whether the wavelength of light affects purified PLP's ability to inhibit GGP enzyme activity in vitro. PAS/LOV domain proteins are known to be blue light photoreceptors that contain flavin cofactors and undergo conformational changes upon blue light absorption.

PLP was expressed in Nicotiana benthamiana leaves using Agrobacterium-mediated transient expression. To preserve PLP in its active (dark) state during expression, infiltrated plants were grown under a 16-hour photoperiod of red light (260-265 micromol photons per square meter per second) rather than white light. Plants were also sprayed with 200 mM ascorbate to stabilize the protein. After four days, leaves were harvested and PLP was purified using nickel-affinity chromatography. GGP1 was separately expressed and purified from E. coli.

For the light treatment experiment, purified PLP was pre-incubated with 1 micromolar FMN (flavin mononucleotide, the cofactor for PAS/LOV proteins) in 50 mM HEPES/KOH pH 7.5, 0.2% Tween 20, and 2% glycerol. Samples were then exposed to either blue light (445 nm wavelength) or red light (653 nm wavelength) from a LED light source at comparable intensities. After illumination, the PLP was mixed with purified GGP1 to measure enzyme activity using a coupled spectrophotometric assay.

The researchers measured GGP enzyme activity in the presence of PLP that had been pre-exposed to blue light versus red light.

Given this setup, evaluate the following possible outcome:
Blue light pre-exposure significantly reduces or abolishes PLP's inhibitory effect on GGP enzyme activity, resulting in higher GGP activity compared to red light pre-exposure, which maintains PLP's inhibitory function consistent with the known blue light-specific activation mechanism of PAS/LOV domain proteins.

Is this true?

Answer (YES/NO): YES